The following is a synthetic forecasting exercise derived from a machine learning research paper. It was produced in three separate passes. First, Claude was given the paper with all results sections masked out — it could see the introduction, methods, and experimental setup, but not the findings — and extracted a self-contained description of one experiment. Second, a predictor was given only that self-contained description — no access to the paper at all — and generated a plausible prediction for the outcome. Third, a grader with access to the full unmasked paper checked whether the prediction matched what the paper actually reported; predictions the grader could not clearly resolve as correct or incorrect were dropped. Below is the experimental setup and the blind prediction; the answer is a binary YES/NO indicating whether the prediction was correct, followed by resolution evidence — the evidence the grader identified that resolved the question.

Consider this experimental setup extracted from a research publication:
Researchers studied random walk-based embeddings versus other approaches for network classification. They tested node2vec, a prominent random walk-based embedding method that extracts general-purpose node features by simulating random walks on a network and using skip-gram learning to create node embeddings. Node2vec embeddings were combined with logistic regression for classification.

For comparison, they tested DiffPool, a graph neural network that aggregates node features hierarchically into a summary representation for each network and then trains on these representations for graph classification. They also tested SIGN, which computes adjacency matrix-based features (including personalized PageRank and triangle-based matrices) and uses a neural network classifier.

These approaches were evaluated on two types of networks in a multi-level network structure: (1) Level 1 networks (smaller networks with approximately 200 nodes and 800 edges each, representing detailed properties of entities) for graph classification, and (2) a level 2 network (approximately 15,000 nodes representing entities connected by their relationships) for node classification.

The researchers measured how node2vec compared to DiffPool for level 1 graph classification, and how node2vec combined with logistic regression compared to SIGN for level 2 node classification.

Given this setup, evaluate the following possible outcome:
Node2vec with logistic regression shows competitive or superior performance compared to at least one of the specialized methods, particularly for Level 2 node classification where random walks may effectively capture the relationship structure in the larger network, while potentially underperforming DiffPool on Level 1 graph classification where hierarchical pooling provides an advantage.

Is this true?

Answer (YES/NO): NO